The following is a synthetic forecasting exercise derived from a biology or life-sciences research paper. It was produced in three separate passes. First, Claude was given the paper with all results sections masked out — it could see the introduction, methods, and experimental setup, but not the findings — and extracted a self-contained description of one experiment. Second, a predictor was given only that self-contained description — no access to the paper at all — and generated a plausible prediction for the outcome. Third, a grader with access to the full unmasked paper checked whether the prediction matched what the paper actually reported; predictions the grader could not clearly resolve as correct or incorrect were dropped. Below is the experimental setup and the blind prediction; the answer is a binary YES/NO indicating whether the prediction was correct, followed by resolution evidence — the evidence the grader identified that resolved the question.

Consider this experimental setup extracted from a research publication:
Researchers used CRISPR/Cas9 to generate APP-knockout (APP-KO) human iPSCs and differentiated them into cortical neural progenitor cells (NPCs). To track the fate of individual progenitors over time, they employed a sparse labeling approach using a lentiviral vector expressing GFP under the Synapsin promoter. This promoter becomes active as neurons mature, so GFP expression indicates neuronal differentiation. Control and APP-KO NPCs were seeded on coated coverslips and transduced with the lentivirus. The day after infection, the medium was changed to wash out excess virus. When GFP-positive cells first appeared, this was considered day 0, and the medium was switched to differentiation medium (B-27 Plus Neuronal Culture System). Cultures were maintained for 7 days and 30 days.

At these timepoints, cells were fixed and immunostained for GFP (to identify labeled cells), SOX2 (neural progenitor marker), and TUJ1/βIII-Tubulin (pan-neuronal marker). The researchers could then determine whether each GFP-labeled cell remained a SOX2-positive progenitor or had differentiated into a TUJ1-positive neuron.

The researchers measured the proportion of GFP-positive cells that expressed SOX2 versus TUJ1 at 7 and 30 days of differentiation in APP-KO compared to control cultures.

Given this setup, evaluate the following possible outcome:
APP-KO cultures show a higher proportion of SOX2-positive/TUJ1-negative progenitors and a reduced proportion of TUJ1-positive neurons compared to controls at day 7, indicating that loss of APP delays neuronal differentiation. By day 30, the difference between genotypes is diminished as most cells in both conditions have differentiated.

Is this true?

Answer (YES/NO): NO